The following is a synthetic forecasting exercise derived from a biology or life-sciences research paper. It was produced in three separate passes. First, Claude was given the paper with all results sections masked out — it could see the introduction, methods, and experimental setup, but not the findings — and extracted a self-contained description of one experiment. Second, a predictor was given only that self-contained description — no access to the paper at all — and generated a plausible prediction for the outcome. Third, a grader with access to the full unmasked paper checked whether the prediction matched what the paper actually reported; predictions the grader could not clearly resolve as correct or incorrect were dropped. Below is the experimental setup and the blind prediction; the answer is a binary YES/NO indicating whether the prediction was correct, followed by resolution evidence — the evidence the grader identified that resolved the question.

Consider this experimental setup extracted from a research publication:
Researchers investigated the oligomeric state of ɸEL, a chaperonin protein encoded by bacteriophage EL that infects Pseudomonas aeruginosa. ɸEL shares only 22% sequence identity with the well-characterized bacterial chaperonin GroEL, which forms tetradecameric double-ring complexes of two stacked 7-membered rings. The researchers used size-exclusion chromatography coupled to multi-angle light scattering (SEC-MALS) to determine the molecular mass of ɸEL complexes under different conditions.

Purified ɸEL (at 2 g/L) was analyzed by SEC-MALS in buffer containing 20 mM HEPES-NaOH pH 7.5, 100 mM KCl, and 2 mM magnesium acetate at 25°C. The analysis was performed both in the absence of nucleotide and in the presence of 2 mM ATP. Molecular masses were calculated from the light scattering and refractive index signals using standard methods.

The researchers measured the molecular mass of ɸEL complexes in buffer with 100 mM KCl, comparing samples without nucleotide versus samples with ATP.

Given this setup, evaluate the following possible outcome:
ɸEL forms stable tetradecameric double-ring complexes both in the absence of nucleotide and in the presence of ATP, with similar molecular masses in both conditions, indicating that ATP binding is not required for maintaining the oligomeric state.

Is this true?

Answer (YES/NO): NO